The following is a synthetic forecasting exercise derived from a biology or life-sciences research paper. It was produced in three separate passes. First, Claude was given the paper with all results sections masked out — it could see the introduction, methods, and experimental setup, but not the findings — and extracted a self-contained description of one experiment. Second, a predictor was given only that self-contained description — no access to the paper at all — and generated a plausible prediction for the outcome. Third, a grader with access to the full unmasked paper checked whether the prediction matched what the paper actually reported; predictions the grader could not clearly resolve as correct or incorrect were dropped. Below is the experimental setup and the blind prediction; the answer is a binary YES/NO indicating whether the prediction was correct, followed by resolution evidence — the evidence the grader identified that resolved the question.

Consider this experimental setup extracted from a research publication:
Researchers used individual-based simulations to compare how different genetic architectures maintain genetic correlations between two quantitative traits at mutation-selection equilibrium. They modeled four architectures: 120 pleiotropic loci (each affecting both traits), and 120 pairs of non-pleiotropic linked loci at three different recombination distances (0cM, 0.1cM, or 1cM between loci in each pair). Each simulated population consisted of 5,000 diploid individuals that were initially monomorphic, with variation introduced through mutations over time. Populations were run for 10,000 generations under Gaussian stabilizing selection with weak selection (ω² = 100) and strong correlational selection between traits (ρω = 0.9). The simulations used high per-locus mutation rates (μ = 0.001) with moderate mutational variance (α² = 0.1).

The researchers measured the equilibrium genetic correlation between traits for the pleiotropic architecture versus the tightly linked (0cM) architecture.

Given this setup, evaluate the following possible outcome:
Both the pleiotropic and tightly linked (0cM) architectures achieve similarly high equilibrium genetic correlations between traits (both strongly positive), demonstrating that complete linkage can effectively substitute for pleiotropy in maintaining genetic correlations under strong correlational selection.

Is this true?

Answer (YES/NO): NO